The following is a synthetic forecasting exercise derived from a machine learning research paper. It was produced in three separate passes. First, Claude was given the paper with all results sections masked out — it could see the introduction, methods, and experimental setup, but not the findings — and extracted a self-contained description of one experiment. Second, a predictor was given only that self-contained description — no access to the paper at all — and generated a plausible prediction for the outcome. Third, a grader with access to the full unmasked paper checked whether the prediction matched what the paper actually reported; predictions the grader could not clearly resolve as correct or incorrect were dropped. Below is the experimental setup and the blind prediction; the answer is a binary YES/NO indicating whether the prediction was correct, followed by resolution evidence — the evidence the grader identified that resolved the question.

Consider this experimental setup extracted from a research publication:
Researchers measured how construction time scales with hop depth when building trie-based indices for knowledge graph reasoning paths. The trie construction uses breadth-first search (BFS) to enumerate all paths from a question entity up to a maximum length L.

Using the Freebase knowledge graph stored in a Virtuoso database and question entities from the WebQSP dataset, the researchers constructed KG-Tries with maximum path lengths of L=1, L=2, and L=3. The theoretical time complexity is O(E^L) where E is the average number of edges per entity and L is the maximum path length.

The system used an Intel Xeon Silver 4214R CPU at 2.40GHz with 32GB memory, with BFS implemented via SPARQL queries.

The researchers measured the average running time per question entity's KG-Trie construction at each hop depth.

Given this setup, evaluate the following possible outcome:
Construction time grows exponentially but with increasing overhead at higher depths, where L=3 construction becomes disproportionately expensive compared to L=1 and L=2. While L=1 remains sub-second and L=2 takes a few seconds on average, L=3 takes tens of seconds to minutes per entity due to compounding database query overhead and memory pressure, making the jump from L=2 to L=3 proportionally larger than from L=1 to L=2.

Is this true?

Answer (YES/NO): NO